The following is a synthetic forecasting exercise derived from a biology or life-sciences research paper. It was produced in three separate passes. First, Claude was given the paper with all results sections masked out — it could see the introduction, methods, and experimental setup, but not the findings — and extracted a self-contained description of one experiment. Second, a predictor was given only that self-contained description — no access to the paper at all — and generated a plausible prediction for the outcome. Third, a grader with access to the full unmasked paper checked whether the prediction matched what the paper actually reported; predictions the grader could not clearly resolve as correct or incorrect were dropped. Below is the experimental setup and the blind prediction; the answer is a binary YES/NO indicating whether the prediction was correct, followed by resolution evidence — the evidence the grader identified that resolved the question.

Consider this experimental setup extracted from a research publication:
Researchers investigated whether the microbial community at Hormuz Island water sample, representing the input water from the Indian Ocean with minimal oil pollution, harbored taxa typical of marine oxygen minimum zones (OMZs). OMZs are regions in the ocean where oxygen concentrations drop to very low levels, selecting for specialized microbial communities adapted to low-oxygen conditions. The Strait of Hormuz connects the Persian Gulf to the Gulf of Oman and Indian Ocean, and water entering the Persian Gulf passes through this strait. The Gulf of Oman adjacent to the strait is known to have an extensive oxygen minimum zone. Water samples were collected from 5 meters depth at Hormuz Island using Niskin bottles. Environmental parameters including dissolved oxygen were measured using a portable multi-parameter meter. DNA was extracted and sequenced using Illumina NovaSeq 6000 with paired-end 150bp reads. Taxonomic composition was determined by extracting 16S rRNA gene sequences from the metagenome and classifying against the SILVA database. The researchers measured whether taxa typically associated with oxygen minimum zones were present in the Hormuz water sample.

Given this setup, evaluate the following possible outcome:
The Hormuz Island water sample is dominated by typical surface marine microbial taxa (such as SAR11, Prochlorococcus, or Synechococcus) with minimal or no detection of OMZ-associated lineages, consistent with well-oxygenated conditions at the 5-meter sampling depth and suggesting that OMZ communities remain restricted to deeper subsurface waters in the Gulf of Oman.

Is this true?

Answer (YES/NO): NO